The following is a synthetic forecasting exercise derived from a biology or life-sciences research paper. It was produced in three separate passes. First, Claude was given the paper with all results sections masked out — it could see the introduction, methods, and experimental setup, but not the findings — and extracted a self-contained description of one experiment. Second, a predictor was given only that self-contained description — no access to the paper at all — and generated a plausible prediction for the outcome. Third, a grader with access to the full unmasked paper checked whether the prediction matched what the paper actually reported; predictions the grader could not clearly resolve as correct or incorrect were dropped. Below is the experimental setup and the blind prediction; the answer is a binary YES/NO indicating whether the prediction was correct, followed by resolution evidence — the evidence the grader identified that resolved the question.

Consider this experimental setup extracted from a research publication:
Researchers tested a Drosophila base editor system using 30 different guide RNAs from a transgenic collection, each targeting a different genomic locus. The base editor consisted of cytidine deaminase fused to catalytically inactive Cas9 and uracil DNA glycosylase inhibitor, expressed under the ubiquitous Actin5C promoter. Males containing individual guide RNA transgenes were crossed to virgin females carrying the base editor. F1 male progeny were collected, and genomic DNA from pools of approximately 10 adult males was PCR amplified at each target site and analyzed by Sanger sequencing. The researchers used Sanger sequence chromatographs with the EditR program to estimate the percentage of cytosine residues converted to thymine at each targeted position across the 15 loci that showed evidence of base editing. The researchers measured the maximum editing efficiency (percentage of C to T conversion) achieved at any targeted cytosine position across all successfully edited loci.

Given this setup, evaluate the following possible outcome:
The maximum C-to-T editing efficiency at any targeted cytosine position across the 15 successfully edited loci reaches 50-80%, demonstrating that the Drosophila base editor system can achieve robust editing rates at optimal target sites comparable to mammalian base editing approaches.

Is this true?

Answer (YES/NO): NO